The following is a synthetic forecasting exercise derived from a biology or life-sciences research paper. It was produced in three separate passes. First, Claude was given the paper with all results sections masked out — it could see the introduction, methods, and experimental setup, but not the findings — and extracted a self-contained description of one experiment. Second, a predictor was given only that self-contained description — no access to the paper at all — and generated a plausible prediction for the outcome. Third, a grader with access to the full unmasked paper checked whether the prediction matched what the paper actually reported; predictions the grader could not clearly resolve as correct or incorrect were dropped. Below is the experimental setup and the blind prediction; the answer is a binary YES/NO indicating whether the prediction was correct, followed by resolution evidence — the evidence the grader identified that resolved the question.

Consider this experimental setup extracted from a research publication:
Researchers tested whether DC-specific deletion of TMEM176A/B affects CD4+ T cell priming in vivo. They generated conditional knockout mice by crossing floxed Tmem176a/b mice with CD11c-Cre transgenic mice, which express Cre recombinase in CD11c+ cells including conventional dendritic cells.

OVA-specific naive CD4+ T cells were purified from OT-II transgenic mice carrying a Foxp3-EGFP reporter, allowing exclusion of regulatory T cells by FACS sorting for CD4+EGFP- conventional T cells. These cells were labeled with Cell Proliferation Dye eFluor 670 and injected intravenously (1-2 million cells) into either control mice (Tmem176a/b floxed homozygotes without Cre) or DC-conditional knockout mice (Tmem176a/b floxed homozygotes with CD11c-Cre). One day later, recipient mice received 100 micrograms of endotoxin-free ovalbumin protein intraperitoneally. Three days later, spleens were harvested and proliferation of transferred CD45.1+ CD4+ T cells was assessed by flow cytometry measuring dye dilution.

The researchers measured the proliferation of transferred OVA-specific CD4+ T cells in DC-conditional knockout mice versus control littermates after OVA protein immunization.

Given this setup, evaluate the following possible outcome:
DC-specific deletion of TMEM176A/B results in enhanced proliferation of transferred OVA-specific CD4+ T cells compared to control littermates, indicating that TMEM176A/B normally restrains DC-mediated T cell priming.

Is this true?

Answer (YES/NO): NO